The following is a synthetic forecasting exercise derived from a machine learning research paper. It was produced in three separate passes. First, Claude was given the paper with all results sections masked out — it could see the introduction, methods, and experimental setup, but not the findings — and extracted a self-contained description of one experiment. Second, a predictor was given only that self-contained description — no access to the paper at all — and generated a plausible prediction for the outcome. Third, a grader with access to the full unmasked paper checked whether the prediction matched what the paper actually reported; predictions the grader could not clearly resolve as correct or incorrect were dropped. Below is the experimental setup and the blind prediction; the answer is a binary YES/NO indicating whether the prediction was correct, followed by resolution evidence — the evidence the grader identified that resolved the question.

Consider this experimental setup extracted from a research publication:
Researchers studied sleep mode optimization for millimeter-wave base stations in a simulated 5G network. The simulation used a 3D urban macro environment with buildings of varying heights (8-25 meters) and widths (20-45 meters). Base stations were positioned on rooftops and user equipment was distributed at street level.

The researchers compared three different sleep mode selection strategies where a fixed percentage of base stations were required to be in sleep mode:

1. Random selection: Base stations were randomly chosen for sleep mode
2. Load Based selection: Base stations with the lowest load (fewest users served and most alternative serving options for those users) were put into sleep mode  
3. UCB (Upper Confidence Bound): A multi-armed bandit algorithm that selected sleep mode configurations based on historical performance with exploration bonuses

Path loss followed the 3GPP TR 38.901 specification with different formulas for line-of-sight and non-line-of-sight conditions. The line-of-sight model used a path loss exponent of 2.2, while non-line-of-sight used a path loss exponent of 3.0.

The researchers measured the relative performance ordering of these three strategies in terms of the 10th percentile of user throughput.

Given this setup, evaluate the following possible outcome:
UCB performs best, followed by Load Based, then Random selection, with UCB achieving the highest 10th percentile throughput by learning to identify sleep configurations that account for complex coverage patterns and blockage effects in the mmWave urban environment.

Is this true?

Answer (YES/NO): NO